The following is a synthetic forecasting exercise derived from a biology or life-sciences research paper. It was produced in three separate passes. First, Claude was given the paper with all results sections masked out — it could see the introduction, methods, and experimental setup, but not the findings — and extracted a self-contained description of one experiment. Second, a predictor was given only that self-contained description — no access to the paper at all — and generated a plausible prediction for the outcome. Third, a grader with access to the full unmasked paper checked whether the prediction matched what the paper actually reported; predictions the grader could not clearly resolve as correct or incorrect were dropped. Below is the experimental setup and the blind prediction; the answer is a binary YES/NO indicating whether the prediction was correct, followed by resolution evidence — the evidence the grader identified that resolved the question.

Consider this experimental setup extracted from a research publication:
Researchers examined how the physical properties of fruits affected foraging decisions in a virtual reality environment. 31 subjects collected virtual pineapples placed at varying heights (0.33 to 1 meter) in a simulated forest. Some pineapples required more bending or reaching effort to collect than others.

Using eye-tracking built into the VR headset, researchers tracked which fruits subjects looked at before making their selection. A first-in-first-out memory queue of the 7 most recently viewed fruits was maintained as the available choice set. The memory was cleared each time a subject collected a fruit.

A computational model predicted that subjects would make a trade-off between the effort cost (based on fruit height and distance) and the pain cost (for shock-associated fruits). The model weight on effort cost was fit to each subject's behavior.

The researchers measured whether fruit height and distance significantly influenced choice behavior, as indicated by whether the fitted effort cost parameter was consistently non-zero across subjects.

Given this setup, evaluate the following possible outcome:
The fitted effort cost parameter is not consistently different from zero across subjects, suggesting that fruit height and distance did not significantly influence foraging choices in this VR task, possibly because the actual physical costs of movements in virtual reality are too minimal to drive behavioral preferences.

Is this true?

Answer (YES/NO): NO